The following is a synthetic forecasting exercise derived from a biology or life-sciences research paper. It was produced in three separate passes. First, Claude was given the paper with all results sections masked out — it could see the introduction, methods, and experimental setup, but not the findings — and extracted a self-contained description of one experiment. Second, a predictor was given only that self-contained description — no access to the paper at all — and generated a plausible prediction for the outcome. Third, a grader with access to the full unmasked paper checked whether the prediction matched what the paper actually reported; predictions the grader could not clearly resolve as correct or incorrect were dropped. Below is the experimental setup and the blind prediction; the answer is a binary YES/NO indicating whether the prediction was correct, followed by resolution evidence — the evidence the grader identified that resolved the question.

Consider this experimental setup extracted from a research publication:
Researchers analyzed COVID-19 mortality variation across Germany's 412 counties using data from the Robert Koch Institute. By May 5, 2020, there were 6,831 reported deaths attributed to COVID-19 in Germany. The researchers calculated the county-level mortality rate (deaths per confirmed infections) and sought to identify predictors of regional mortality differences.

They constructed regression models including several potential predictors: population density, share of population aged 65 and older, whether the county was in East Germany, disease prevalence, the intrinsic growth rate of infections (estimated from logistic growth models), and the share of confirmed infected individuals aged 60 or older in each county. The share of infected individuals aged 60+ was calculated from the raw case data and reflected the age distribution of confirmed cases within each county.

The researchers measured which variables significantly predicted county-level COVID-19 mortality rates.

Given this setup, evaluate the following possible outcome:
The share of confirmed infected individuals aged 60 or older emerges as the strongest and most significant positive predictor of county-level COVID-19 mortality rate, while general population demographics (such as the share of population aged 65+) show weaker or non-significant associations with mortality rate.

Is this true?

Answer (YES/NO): YES